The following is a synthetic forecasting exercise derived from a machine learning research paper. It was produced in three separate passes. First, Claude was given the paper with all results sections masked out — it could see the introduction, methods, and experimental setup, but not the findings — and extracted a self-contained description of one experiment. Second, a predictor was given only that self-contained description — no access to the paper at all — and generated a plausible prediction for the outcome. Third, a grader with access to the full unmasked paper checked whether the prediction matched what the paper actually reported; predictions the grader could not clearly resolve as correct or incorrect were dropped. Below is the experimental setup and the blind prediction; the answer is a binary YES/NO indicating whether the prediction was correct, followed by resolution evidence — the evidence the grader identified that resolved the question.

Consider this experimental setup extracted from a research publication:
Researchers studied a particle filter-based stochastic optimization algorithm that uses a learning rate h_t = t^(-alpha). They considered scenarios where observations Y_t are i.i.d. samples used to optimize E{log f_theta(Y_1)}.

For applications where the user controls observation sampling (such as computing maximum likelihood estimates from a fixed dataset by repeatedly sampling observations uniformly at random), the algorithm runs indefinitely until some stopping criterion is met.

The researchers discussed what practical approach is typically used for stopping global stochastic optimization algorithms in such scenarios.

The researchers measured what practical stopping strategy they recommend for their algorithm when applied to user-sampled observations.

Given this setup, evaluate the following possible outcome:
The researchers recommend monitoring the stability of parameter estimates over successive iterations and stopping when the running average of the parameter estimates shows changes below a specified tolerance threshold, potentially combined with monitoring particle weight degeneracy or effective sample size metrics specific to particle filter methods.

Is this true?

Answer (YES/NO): NO